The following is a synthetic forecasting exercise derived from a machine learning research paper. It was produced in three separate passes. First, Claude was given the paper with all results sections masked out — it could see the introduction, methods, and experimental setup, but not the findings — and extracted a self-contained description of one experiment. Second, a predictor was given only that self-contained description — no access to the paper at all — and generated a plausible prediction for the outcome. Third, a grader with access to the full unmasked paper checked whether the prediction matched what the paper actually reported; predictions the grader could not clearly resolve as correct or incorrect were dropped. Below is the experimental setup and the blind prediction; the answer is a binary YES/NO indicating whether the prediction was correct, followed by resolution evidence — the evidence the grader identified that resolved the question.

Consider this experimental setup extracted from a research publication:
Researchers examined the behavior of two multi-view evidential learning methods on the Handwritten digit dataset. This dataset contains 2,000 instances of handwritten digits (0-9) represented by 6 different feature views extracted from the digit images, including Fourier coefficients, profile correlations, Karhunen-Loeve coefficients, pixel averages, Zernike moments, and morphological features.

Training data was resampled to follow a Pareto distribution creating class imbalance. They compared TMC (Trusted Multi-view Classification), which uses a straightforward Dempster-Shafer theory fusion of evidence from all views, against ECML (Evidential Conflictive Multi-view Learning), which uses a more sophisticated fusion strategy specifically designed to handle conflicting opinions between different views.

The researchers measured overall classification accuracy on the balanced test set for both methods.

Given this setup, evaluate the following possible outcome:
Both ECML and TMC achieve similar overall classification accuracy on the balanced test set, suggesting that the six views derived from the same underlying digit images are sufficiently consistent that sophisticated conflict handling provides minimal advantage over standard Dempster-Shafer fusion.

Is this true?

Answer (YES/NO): NO